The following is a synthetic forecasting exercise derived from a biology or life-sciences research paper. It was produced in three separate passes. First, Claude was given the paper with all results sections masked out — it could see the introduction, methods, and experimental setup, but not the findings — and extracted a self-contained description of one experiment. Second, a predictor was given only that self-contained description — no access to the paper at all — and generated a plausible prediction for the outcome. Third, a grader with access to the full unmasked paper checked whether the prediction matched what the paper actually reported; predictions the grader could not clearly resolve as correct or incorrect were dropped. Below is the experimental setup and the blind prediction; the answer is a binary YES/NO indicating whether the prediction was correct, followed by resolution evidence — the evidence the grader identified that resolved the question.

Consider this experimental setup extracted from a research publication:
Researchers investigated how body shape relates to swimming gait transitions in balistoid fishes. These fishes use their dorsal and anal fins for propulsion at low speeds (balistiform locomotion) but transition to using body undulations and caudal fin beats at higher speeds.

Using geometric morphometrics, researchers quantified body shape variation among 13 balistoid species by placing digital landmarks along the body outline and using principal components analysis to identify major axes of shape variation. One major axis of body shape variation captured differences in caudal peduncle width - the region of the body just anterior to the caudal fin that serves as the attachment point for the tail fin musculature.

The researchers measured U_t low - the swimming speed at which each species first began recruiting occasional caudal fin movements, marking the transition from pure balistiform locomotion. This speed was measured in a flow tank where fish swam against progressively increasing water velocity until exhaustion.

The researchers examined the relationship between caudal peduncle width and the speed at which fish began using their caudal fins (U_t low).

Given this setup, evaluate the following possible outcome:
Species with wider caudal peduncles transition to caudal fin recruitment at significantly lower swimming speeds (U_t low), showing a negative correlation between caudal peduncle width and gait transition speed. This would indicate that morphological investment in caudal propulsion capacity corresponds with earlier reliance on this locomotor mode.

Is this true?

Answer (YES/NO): NO